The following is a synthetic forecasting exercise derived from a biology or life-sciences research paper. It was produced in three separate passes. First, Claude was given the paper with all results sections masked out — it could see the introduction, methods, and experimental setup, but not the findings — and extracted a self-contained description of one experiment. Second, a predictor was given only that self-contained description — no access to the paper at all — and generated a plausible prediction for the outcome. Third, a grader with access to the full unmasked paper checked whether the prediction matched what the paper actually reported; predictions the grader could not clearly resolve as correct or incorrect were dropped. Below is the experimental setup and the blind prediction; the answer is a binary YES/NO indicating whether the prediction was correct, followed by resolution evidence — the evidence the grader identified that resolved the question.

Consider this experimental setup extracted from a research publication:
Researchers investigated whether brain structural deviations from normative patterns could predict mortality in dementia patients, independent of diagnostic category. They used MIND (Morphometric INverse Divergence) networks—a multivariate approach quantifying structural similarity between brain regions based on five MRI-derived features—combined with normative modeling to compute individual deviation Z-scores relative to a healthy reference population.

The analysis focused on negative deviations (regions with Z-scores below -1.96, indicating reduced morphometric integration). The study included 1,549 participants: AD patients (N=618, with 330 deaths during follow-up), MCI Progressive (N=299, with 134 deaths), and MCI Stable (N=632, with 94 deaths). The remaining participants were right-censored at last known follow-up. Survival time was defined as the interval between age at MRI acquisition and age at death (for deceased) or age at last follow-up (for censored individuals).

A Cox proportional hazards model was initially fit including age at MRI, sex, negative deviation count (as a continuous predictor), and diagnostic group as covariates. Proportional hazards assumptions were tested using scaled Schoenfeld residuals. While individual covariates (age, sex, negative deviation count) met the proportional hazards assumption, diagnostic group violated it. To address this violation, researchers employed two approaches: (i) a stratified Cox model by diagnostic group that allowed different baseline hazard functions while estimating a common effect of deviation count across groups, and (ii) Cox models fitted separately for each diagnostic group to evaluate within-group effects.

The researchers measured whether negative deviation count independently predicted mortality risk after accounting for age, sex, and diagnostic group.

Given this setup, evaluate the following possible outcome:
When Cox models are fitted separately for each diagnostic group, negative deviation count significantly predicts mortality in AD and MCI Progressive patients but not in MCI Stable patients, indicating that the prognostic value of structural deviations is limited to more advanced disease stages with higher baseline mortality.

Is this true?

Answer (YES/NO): NO